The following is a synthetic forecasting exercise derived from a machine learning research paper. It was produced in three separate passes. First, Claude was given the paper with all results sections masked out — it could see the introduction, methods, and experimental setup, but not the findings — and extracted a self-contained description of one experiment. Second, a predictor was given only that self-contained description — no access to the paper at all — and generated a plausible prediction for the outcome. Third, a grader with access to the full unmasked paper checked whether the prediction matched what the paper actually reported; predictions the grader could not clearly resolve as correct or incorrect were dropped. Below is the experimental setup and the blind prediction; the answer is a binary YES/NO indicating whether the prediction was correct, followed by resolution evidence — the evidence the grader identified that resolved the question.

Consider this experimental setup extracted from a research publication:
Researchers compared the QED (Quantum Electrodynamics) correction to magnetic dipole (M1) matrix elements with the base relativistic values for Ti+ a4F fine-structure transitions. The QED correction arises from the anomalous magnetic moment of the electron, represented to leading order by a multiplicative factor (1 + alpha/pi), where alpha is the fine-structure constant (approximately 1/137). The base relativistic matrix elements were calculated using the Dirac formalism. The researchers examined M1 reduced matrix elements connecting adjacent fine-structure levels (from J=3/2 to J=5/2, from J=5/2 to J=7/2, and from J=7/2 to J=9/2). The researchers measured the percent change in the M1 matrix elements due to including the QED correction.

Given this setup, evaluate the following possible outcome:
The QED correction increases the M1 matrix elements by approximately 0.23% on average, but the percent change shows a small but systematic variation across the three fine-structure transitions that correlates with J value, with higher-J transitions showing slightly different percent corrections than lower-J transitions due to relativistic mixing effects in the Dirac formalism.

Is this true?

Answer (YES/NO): NO